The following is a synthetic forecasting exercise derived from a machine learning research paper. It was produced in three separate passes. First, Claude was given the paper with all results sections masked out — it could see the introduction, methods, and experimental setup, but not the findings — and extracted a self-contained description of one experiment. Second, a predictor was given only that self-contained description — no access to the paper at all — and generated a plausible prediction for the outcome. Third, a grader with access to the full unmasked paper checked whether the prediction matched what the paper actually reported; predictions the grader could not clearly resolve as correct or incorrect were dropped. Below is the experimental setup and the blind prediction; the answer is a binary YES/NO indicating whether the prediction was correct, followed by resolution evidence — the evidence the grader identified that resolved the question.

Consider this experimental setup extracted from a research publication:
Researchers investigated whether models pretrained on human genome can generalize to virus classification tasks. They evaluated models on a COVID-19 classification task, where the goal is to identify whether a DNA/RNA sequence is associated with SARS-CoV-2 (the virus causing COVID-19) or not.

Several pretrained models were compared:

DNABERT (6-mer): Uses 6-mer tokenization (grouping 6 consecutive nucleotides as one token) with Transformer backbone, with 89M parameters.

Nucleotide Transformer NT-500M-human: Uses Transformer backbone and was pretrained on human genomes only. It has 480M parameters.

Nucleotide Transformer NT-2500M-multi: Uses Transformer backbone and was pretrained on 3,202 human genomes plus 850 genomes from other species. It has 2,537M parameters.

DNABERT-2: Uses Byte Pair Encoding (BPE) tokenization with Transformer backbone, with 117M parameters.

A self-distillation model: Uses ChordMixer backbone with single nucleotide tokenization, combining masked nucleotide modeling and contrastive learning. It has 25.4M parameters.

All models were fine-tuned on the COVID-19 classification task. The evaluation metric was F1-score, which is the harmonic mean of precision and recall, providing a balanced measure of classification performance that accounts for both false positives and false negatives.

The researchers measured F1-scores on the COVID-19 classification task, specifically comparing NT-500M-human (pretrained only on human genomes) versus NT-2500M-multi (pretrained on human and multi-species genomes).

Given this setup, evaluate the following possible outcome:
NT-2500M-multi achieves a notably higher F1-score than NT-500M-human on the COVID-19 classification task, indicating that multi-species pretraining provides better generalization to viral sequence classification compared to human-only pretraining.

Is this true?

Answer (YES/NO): YES